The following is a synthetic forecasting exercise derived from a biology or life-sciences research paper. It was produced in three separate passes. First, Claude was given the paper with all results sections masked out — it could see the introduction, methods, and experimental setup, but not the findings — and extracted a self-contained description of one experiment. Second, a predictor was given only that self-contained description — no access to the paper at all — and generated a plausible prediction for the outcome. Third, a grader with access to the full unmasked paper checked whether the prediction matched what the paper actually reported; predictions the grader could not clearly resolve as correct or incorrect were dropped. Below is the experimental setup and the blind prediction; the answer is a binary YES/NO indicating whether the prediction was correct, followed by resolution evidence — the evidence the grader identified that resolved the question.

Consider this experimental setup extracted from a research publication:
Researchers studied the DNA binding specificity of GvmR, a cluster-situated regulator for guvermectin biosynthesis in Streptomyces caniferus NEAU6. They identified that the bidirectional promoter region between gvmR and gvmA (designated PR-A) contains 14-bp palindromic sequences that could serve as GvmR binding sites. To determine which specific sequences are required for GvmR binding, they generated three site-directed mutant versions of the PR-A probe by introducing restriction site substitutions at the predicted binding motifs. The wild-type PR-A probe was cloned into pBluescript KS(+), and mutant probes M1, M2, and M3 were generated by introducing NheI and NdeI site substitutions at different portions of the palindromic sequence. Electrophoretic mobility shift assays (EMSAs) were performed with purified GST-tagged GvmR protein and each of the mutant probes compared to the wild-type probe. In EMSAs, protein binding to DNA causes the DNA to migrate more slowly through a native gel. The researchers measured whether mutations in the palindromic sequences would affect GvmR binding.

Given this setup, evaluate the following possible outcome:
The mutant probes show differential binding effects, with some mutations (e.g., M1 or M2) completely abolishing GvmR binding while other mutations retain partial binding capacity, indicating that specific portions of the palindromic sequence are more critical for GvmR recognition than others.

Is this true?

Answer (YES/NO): NO